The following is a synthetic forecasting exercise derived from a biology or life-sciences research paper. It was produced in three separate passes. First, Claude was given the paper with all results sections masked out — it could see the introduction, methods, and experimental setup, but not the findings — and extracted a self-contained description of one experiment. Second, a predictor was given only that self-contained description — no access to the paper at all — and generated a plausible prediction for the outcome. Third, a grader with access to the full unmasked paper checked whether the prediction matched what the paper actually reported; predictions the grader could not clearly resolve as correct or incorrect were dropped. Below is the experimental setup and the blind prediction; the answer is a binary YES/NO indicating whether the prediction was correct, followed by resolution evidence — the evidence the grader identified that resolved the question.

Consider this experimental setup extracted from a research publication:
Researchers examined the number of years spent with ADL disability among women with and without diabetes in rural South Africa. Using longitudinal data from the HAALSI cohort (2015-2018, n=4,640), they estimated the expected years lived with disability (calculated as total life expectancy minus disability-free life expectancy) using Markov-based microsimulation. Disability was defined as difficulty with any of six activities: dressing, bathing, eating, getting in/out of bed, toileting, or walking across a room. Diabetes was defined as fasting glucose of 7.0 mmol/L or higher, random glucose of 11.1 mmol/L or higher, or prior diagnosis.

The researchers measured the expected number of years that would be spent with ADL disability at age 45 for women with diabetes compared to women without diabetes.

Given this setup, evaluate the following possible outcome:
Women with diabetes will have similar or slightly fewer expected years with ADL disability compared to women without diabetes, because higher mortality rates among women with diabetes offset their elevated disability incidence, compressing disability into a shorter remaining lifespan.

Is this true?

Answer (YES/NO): NO